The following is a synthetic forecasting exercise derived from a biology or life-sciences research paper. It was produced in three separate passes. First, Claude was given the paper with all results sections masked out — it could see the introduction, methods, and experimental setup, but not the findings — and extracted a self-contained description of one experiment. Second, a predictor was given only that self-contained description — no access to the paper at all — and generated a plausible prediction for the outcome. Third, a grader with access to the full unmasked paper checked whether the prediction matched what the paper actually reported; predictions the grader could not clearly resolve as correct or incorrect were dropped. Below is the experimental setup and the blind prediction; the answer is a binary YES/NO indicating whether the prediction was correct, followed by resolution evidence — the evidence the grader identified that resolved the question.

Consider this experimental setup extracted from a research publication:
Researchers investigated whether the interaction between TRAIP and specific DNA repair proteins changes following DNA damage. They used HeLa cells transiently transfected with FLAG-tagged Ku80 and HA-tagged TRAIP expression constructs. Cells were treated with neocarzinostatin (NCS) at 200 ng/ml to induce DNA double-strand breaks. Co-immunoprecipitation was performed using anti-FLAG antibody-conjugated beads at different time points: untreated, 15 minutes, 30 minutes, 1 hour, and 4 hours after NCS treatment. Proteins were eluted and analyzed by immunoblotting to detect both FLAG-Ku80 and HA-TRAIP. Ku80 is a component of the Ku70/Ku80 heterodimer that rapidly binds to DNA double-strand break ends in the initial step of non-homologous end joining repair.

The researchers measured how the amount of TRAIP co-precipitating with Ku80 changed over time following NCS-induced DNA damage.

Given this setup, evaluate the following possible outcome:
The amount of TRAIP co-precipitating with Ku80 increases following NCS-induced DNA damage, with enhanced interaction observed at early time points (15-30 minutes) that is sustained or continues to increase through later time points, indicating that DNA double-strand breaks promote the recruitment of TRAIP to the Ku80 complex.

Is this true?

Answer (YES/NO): NO